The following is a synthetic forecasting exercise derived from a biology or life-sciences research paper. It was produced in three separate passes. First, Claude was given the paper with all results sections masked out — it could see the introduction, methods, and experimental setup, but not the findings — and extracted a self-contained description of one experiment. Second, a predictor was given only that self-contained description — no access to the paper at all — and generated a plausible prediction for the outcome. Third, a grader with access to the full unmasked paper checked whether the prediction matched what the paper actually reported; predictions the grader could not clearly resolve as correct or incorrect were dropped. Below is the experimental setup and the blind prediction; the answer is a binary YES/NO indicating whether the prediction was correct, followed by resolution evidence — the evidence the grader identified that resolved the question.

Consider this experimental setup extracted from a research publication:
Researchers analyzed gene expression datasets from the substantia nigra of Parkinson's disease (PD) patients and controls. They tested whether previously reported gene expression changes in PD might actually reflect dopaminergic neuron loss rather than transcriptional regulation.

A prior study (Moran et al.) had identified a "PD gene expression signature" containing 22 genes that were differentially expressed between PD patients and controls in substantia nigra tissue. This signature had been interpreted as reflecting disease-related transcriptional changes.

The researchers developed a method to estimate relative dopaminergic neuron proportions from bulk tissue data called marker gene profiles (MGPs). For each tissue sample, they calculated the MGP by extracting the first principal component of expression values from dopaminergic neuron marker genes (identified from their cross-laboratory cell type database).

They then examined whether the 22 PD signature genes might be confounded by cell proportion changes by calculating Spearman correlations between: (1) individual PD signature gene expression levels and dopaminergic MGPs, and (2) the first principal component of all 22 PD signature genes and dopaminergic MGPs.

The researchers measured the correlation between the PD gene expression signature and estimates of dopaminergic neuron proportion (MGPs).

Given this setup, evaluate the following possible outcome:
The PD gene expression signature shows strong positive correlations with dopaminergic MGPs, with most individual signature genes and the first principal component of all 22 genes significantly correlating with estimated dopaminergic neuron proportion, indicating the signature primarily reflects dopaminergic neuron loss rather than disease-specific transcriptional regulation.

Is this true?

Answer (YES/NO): YES